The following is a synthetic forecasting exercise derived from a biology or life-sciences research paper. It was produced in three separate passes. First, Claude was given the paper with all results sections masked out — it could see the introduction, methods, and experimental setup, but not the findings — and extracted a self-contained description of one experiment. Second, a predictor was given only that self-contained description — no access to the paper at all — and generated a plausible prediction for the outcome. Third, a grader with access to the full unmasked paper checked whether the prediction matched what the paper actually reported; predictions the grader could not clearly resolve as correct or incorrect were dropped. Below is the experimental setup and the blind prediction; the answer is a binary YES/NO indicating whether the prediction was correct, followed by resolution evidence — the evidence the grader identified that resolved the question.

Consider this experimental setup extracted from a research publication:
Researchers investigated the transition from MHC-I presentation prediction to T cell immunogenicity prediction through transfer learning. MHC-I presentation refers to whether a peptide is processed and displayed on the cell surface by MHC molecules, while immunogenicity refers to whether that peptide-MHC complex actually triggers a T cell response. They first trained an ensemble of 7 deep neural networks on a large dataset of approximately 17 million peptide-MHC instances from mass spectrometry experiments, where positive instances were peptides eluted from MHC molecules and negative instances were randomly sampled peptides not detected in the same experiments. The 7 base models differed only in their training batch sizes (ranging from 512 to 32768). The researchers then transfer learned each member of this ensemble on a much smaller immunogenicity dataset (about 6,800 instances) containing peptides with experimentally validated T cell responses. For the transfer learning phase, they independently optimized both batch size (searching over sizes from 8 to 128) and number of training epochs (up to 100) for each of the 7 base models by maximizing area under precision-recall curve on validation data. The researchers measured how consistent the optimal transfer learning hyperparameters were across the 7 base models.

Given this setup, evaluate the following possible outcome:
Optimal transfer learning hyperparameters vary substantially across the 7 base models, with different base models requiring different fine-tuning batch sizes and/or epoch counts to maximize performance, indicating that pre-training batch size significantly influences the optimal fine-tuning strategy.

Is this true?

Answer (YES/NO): YES